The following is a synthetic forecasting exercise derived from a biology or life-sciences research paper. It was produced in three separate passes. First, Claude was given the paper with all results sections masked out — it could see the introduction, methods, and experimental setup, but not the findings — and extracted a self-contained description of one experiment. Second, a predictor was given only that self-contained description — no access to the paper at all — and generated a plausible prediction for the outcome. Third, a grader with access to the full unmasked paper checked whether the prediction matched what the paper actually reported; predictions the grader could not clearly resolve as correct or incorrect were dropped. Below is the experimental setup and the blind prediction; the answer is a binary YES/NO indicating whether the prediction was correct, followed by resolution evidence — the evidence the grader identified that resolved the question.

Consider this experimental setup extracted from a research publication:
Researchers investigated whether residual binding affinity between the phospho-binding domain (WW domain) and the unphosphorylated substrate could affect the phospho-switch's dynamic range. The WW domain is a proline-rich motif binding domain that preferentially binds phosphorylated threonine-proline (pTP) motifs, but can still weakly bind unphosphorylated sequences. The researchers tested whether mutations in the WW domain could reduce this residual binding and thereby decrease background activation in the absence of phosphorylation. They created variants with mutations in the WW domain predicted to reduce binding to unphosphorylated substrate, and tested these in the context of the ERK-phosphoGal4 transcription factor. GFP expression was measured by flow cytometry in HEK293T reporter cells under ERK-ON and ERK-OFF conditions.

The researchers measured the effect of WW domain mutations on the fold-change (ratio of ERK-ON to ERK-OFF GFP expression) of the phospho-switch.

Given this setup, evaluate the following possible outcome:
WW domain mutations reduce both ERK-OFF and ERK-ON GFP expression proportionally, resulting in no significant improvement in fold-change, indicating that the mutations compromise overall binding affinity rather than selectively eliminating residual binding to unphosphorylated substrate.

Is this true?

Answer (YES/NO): NO